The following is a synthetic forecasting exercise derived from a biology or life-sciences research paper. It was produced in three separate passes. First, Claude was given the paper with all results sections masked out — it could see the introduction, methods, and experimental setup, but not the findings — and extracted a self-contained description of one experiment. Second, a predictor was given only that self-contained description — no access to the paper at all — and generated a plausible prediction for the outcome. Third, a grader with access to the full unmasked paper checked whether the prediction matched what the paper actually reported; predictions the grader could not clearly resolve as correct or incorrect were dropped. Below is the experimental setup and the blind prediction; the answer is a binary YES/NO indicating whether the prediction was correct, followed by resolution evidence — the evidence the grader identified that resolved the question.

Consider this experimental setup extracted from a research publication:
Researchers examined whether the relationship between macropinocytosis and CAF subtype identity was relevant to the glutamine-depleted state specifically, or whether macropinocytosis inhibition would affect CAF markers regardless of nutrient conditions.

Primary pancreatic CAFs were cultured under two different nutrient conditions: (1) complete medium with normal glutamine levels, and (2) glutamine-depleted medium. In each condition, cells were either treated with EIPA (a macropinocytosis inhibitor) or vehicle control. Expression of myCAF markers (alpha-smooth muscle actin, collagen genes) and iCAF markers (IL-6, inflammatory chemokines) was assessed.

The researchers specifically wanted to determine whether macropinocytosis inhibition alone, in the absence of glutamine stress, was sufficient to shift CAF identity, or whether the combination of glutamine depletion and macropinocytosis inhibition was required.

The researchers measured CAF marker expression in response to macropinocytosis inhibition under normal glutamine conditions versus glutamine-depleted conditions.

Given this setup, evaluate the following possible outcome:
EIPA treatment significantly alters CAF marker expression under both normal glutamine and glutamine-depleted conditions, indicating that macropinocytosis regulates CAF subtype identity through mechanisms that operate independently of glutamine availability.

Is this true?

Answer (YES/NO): NO